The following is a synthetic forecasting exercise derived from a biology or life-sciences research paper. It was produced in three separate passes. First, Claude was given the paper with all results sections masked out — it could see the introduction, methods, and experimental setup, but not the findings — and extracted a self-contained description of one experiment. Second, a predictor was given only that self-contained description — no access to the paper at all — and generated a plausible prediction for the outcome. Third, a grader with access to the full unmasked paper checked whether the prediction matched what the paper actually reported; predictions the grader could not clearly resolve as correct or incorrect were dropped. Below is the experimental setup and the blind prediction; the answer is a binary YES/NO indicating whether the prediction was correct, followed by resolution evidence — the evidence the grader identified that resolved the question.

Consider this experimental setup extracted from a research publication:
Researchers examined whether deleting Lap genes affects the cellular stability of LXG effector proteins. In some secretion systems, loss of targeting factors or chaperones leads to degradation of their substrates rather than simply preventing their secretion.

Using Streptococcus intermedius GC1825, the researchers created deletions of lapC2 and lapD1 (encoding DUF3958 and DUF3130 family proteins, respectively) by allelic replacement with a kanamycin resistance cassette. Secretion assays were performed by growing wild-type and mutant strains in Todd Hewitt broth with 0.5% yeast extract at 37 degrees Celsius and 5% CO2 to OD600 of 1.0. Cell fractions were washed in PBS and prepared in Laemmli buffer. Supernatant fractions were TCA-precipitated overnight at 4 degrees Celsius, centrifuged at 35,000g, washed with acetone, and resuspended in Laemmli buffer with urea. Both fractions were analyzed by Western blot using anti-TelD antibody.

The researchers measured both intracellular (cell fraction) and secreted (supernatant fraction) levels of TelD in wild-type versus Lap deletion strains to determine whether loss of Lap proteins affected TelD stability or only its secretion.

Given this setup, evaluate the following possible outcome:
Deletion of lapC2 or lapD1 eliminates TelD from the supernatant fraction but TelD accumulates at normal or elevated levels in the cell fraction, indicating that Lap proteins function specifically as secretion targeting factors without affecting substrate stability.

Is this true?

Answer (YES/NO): NO